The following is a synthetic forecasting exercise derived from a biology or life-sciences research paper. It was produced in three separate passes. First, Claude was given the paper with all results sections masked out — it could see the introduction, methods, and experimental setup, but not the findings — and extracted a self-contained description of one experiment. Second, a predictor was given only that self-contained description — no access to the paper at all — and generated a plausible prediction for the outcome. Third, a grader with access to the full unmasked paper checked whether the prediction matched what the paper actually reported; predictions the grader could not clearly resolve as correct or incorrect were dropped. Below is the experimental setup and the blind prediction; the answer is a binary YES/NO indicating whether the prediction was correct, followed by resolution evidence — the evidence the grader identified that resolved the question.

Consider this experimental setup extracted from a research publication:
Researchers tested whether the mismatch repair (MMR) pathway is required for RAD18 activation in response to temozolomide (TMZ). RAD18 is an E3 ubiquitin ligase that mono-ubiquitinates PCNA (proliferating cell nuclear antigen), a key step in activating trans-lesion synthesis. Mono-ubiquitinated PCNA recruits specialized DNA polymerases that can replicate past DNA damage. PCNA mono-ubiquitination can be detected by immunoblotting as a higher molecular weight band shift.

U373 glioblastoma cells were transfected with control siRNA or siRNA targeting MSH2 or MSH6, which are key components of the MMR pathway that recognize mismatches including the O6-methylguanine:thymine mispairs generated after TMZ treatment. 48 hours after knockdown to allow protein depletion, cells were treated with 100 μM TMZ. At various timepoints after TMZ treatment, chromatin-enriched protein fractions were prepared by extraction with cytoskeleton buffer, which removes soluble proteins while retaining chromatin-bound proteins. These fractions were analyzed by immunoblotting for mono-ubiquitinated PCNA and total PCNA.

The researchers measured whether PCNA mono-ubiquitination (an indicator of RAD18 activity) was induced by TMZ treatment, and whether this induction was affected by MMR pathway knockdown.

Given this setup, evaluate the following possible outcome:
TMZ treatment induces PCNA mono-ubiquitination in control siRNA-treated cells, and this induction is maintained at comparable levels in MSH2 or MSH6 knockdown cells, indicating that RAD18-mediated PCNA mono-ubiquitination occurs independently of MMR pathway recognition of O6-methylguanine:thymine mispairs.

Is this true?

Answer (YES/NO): NO